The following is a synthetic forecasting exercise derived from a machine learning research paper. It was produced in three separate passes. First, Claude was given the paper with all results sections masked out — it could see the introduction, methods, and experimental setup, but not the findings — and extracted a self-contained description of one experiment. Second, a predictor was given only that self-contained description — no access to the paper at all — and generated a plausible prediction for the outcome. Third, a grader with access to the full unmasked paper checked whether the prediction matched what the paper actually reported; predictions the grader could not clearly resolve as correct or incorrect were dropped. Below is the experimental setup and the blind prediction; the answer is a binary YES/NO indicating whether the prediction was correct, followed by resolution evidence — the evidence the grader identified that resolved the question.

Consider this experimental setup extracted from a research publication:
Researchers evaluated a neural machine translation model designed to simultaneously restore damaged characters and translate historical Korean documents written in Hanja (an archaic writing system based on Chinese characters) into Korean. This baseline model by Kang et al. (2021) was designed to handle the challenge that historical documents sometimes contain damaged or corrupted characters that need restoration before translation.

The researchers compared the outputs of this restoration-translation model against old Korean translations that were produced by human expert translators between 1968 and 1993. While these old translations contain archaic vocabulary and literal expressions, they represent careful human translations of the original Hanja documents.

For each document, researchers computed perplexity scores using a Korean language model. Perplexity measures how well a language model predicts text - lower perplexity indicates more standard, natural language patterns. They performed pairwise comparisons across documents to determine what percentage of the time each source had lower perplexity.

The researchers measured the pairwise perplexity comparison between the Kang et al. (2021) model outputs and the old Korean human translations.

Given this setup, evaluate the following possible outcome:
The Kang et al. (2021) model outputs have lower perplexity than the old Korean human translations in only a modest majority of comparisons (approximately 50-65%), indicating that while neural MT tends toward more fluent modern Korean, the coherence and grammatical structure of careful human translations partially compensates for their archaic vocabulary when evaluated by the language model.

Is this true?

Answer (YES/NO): NO